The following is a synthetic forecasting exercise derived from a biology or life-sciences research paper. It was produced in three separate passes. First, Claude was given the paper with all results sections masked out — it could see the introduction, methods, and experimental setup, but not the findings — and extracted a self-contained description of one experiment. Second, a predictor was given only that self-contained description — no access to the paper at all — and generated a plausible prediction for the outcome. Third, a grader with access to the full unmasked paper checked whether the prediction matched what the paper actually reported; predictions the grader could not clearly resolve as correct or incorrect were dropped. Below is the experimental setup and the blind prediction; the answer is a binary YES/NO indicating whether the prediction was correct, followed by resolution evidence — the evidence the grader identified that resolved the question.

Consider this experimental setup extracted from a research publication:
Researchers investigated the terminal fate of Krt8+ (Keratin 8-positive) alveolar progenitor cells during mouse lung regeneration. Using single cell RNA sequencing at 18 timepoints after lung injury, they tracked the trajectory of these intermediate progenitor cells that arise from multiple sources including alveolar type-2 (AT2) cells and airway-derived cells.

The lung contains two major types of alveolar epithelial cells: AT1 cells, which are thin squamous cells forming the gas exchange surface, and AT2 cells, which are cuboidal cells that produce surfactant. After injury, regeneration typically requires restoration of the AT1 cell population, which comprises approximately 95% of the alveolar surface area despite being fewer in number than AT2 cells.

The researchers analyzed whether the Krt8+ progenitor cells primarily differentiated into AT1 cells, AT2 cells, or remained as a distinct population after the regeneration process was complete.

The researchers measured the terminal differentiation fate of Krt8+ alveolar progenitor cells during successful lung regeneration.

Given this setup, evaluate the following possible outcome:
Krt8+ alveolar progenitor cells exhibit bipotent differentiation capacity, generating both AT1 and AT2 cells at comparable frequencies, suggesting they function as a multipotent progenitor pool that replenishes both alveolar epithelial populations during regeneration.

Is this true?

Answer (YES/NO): NO